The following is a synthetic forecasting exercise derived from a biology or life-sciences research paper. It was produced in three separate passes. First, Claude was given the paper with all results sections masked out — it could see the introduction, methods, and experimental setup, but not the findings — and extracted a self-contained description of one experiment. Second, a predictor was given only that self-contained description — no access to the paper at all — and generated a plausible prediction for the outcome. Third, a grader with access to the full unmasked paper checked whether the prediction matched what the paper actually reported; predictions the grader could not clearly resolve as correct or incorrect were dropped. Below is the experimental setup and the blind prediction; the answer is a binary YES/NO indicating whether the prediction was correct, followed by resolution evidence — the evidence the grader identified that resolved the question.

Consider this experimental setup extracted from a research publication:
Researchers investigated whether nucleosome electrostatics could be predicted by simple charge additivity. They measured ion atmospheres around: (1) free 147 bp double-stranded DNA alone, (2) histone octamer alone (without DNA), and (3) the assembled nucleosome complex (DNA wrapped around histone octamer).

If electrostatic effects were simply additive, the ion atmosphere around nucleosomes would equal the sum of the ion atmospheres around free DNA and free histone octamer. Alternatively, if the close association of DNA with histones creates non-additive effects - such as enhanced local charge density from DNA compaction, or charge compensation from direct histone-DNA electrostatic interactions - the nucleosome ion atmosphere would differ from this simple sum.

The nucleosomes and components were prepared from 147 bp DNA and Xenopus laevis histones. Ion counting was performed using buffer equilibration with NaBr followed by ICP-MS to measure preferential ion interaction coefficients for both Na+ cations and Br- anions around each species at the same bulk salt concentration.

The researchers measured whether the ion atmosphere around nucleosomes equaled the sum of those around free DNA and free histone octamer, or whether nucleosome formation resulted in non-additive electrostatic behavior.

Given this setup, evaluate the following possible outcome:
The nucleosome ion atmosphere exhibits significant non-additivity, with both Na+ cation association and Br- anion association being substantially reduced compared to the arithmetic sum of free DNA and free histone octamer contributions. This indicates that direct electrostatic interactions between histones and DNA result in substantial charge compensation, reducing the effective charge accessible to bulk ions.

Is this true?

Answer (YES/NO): NO